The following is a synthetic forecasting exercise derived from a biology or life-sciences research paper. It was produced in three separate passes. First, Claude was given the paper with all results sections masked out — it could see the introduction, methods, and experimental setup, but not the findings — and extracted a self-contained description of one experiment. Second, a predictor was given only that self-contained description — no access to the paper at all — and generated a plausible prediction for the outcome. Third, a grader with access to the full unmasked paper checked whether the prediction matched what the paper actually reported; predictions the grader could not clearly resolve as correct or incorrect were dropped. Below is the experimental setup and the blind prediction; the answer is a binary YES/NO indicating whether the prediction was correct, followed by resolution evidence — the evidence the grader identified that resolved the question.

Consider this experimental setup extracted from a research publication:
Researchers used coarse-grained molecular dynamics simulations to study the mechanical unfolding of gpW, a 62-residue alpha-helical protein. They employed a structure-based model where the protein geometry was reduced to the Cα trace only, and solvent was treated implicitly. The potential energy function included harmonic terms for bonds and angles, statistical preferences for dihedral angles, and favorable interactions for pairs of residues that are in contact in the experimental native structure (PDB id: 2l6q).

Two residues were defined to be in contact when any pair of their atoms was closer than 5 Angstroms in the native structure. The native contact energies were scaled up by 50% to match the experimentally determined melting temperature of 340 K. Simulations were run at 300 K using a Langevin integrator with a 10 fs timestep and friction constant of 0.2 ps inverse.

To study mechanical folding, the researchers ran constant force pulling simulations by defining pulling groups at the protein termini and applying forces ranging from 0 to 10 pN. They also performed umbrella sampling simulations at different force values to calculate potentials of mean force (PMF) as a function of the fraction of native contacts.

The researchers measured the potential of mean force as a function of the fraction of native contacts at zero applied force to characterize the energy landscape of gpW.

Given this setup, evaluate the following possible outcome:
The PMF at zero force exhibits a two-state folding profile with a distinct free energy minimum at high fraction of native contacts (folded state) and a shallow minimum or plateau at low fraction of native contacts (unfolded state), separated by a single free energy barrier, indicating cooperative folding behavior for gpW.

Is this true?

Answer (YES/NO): NO